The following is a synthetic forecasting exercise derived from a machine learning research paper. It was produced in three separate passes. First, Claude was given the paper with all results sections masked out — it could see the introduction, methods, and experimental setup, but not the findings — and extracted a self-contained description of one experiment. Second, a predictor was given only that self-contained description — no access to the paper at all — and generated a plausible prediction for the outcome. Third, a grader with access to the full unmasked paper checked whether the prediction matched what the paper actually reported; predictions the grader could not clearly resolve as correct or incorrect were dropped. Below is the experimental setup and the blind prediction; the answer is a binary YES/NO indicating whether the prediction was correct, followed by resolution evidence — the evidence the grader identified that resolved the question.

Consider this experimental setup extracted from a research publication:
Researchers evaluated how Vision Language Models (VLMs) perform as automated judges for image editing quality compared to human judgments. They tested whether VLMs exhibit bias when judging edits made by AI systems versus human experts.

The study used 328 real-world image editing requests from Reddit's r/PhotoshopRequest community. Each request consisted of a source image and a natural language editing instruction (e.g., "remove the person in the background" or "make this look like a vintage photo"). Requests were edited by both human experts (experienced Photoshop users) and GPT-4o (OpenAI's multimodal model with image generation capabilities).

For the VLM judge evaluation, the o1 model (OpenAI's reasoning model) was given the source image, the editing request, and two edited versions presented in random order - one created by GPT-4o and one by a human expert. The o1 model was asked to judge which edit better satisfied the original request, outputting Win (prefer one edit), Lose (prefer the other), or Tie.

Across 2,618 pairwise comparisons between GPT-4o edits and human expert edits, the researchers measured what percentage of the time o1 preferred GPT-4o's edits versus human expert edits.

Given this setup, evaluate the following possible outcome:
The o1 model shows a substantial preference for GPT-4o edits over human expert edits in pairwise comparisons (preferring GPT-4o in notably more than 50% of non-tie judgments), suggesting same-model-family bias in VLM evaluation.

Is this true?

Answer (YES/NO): YES